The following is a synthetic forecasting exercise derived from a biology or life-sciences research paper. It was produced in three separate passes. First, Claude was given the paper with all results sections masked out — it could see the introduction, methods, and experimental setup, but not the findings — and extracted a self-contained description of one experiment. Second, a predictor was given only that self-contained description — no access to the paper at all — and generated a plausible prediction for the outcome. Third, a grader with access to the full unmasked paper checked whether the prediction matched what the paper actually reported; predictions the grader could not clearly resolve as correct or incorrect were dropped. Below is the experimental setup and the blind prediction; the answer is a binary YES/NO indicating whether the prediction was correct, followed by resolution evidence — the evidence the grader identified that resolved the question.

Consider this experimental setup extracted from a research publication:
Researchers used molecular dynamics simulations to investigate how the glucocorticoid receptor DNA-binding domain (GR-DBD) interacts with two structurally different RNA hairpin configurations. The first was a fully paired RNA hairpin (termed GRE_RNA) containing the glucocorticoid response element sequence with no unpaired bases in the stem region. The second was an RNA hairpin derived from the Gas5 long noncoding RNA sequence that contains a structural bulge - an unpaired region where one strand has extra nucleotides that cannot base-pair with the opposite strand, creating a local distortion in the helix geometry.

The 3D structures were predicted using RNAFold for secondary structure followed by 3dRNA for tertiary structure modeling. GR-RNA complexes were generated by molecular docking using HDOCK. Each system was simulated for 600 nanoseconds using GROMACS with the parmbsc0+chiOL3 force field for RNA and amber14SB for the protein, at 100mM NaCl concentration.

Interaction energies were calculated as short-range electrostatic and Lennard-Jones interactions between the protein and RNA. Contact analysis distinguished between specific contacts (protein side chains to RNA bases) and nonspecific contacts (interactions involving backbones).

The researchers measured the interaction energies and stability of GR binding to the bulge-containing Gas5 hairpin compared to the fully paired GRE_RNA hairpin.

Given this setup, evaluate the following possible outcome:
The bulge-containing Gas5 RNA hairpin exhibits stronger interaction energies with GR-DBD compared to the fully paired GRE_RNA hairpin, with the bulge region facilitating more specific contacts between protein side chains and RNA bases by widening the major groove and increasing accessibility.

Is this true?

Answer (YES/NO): NO